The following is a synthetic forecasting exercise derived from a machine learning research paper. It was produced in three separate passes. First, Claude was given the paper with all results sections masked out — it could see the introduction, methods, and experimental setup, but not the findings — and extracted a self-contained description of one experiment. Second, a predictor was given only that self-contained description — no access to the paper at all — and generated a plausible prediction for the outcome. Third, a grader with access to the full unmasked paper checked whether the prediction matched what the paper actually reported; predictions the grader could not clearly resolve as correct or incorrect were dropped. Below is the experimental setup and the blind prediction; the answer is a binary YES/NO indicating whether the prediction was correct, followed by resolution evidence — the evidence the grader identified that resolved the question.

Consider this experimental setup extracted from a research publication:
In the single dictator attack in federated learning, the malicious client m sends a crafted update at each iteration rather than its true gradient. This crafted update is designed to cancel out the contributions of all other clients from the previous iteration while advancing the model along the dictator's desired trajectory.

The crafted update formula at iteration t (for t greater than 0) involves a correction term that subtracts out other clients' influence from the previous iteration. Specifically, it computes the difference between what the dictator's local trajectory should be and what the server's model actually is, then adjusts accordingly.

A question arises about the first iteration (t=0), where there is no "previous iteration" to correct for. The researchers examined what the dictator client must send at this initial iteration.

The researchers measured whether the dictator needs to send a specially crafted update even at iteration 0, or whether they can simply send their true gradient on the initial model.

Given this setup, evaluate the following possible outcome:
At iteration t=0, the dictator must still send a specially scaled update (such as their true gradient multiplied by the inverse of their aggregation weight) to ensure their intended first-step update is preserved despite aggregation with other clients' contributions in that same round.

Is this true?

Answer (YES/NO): NO